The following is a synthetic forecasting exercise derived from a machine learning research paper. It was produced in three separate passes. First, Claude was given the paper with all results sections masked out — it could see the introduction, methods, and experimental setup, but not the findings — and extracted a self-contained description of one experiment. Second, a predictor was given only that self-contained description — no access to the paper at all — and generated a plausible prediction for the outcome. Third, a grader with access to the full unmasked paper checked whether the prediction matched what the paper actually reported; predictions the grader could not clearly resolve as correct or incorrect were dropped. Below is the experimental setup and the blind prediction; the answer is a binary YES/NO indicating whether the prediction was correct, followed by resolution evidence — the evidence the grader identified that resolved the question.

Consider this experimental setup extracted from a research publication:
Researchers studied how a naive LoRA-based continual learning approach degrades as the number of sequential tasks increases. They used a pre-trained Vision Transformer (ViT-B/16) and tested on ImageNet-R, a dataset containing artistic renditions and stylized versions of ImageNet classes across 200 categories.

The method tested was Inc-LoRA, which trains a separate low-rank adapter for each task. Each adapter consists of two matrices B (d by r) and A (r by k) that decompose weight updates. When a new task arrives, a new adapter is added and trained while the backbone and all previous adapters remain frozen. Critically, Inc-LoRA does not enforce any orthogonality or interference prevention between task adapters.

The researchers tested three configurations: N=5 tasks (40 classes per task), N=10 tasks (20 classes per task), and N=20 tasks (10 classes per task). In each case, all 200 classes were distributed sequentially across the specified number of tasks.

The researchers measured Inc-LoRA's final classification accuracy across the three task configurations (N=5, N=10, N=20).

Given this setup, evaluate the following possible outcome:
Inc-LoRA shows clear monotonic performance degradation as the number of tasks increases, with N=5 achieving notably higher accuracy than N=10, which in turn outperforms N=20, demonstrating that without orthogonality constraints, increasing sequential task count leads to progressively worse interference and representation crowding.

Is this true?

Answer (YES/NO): YES